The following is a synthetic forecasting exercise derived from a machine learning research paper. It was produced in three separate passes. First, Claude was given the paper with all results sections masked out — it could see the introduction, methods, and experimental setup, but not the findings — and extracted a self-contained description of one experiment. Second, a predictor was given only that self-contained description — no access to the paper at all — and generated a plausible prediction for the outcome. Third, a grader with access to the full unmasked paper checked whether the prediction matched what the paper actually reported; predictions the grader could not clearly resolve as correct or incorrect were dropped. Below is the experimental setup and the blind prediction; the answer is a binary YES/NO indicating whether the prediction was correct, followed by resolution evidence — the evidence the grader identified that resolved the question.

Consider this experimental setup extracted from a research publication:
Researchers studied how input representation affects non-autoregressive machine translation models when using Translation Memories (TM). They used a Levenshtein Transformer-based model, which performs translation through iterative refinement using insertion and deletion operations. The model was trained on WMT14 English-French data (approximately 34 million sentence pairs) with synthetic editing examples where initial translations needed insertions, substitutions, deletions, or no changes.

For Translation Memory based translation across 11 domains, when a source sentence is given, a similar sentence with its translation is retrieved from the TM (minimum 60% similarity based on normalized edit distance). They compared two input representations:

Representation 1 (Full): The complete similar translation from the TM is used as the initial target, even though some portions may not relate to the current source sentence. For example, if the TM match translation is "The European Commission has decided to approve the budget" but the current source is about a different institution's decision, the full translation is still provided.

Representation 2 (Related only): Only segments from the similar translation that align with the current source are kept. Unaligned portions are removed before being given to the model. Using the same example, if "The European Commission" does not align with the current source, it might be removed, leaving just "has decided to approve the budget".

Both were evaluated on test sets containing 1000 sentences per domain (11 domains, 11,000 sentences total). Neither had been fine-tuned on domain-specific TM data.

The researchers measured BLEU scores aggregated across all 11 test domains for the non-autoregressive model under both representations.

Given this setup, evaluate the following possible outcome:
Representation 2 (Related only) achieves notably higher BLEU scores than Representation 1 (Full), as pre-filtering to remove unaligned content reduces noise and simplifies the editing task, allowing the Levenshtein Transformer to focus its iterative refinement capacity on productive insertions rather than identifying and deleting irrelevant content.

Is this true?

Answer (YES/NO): NO